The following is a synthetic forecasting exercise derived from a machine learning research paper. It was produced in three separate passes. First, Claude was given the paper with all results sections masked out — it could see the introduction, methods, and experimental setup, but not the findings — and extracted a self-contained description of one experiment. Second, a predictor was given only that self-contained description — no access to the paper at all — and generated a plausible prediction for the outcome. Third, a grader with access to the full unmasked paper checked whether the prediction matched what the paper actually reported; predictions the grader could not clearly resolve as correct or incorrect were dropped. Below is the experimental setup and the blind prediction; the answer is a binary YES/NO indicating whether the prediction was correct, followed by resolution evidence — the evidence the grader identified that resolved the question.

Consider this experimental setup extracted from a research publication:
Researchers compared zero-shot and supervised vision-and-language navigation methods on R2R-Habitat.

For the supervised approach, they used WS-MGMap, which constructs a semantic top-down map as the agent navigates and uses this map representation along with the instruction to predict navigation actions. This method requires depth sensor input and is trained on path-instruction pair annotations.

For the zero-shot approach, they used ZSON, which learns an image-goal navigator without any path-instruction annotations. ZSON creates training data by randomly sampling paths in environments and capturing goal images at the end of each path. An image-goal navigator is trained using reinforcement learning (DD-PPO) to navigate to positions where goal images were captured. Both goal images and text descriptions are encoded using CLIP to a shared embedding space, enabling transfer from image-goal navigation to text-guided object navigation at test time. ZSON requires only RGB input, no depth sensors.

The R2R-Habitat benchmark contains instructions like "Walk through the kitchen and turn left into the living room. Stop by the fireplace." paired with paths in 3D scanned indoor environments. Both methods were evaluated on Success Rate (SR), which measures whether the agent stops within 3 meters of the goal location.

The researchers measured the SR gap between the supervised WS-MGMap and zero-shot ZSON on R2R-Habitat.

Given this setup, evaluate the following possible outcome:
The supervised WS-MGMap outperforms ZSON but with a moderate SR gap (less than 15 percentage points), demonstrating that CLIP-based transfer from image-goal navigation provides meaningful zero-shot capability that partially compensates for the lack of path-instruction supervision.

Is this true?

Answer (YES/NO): NO